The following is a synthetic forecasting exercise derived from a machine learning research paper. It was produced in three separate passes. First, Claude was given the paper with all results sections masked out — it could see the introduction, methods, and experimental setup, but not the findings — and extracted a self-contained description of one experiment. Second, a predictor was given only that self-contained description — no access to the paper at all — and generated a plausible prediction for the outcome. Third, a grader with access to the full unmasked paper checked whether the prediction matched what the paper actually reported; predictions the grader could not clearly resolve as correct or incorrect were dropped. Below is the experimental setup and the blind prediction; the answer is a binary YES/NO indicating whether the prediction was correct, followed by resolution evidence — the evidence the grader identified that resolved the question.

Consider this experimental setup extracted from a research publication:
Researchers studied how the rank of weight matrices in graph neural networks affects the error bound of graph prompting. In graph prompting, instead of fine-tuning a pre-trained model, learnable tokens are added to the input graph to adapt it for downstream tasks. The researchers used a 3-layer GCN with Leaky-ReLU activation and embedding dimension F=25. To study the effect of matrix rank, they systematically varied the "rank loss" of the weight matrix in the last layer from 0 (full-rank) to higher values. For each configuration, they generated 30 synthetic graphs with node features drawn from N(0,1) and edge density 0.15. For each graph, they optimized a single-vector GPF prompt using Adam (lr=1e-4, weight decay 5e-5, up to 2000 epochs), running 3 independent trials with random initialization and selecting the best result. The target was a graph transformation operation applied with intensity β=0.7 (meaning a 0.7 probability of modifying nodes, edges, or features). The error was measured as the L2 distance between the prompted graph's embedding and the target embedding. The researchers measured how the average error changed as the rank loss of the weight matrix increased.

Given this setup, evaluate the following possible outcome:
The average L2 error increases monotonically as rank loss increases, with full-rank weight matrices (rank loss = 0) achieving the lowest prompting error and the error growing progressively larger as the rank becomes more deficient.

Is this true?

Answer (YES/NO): YES